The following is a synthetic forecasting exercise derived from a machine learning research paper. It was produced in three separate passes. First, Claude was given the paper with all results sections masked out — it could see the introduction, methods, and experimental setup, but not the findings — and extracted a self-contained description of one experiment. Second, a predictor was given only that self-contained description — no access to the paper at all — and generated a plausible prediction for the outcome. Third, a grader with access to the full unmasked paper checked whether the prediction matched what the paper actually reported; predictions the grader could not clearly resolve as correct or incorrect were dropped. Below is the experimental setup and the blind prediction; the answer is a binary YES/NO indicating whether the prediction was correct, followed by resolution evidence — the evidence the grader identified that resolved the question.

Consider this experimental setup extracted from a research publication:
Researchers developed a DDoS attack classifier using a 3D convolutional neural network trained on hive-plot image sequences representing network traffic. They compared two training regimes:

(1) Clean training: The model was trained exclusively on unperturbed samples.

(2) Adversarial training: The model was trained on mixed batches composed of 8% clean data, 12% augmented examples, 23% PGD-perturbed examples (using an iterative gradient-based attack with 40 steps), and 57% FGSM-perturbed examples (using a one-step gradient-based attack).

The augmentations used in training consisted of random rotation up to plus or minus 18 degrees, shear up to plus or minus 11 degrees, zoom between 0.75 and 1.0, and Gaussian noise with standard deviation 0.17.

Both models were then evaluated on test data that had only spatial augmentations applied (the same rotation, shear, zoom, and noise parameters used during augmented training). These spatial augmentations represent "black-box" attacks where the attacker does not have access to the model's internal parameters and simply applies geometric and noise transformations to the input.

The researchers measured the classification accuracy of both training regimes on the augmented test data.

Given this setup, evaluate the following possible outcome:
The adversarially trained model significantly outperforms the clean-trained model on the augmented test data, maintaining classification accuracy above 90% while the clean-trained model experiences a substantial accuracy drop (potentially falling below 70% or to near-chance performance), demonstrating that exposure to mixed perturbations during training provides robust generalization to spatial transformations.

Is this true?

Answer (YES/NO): YES